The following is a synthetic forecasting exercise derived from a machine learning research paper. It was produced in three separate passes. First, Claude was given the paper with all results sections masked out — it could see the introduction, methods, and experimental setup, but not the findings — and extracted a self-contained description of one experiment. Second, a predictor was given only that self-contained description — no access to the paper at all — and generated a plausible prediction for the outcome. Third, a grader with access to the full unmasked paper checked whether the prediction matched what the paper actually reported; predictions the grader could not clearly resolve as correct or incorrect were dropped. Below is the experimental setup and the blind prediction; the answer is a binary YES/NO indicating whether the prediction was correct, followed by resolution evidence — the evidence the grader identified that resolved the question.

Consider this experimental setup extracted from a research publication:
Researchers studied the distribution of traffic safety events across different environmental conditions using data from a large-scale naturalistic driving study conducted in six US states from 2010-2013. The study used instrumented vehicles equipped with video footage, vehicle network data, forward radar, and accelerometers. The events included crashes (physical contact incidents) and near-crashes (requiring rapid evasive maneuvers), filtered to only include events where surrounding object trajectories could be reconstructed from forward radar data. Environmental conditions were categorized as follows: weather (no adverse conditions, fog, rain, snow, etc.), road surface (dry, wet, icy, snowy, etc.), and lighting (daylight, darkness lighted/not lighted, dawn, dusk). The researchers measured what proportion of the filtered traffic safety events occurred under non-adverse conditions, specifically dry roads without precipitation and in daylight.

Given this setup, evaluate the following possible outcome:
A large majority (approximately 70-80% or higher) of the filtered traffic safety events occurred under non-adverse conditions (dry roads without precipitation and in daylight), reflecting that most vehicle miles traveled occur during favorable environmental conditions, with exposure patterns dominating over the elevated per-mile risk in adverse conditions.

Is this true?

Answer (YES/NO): YES